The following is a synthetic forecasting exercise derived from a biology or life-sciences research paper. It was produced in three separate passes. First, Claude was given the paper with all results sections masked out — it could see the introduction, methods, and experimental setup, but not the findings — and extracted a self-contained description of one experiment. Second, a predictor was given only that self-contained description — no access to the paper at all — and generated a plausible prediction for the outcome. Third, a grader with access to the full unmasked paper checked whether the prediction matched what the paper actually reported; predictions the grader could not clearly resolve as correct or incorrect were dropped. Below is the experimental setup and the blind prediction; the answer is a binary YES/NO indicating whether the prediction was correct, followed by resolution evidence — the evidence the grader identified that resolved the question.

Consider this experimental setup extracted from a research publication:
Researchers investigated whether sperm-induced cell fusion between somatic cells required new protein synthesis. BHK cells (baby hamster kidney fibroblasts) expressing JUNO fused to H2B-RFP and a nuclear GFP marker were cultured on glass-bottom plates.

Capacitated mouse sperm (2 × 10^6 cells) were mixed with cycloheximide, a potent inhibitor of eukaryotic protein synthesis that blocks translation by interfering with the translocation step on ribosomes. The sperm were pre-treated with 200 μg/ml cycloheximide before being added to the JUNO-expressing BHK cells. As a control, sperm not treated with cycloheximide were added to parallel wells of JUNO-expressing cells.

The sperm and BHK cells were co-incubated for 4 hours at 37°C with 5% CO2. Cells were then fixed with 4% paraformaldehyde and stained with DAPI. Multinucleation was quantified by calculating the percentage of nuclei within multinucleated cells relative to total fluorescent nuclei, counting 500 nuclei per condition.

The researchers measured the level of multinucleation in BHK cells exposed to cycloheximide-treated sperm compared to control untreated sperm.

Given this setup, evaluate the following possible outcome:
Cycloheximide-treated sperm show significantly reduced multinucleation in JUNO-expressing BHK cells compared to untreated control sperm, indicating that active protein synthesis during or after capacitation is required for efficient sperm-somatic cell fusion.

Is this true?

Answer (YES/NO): NO